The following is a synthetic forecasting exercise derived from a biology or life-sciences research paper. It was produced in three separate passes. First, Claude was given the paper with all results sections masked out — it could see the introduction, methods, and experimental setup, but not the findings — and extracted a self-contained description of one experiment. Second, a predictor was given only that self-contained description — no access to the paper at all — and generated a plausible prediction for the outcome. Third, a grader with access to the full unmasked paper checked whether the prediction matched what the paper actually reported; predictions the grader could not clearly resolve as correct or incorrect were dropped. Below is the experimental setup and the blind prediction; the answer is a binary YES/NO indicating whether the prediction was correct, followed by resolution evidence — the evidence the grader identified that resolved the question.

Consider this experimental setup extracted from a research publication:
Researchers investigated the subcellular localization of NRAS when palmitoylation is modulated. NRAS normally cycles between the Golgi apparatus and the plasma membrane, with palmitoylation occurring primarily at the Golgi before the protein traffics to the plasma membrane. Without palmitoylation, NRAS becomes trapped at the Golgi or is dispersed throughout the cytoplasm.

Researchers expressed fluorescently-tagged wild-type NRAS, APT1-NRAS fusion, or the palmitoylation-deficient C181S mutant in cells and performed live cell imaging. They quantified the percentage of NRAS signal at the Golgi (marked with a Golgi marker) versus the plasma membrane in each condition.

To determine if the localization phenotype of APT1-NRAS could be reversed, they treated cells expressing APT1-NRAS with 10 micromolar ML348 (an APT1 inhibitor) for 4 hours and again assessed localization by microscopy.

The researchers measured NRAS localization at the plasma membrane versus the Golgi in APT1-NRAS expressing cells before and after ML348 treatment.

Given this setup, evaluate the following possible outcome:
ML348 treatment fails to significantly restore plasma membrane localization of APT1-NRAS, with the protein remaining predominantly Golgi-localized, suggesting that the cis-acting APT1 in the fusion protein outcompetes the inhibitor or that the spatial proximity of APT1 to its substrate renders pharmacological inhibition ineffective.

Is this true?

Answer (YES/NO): NO